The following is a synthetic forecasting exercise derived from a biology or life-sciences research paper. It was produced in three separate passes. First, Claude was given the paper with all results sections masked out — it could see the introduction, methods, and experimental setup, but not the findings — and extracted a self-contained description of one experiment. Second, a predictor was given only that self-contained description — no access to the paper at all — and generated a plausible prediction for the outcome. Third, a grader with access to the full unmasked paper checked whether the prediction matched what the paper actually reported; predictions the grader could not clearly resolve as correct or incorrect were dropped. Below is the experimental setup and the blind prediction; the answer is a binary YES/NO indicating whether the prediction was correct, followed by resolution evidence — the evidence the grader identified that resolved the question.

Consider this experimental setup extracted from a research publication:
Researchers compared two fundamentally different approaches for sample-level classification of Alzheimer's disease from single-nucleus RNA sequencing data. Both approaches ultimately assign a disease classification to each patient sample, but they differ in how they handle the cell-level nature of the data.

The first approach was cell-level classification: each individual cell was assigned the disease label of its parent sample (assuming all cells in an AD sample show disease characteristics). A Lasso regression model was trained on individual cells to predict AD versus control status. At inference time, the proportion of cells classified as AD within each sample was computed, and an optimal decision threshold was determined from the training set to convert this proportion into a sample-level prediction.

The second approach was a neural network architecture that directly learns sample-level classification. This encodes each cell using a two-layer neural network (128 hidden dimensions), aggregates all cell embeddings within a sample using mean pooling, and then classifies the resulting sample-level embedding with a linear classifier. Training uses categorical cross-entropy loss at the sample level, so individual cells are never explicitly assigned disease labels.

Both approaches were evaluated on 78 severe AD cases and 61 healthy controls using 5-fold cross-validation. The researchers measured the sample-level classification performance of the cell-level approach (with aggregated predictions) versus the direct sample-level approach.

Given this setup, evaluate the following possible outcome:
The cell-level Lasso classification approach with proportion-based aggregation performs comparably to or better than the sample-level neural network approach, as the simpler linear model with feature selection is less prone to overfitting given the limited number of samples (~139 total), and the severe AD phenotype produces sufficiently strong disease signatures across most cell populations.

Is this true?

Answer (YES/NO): NO